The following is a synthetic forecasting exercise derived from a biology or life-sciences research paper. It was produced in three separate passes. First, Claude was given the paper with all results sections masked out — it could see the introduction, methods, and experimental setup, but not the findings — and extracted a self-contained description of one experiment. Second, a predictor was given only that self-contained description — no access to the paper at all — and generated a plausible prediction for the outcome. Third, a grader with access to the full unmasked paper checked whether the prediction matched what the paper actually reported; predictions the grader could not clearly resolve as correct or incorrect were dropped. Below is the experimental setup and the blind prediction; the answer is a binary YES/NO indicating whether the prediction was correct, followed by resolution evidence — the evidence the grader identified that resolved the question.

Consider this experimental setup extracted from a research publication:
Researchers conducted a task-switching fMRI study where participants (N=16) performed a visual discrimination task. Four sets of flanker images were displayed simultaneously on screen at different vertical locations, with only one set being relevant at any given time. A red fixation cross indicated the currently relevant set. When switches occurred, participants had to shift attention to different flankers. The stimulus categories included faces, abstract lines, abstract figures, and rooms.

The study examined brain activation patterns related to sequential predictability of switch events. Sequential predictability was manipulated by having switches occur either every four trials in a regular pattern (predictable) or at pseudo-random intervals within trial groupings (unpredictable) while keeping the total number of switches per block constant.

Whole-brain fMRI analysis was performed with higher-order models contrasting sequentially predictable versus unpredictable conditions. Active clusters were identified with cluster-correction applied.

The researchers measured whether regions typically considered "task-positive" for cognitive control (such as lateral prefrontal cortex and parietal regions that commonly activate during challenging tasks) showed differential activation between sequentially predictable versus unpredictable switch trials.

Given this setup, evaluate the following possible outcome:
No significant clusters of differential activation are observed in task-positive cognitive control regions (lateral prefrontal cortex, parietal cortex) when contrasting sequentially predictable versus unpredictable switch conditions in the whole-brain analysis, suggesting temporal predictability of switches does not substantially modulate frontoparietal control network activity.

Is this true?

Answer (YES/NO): YES